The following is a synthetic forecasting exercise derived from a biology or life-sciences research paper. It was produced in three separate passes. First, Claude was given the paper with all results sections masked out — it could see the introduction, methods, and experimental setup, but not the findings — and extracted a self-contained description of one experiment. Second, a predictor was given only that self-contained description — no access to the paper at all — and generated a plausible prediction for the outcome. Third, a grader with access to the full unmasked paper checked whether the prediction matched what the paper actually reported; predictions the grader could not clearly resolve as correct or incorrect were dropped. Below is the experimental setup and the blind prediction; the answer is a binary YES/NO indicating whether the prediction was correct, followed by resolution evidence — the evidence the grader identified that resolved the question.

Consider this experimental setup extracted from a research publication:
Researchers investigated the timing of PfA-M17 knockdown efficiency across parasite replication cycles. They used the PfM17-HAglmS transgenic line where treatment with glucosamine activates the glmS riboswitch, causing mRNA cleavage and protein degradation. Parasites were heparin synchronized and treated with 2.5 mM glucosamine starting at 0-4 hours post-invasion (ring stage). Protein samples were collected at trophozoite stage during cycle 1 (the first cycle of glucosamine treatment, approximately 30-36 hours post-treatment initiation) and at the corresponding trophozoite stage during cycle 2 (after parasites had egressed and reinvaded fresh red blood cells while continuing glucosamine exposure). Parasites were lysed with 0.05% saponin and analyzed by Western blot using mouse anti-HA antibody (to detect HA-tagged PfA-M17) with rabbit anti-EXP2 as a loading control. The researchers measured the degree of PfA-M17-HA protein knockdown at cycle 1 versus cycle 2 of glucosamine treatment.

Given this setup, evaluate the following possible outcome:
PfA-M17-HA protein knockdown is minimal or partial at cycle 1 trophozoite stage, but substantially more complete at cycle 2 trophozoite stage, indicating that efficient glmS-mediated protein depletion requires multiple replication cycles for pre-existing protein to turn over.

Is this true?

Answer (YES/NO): NO